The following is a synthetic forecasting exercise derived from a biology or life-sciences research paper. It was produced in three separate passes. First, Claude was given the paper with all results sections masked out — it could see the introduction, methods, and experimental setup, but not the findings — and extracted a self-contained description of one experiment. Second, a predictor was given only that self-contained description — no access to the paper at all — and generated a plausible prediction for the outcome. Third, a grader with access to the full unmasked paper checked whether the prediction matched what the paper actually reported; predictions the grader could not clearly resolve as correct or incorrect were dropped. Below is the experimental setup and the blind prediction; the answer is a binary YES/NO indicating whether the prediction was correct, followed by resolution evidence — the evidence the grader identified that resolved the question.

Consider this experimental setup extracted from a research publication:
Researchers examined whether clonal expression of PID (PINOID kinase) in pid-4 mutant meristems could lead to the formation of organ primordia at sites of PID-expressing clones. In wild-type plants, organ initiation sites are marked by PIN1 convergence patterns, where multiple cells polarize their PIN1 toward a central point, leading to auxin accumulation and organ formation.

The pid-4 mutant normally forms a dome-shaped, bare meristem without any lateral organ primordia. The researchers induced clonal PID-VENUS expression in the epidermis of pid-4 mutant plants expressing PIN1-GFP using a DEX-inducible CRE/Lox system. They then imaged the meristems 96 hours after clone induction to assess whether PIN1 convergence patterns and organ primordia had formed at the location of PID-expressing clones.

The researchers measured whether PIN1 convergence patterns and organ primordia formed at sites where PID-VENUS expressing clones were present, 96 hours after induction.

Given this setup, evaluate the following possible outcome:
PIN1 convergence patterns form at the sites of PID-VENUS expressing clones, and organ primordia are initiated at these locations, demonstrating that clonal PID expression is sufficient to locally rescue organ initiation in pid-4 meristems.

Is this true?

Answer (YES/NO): YES